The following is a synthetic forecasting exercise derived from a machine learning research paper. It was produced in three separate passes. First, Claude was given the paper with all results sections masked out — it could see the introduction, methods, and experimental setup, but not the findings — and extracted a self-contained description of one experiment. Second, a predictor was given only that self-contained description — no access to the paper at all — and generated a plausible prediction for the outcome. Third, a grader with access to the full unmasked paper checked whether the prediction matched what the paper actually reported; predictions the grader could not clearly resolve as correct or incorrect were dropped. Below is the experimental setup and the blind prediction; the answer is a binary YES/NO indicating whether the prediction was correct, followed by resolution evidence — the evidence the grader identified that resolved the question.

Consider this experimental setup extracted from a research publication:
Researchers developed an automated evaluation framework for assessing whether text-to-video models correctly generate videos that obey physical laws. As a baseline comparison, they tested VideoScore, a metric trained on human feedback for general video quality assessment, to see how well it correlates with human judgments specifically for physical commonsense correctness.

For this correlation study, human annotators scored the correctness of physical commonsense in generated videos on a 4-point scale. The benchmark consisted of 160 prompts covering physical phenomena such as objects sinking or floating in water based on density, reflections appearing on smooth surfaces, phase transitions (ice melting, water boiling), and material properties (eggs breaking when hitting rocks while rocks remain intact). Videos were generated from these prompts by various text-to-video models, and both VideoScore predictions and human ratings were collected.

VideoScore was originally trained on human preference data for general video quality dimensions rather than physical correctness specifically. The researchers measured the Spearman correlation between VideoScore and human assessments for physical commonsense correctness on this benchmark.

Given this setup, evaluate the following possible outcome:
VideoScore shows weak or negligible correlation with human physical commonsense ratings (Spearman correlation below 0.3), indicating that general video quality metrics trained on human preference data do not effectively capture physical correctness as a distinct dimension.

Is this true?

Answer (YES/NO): YES